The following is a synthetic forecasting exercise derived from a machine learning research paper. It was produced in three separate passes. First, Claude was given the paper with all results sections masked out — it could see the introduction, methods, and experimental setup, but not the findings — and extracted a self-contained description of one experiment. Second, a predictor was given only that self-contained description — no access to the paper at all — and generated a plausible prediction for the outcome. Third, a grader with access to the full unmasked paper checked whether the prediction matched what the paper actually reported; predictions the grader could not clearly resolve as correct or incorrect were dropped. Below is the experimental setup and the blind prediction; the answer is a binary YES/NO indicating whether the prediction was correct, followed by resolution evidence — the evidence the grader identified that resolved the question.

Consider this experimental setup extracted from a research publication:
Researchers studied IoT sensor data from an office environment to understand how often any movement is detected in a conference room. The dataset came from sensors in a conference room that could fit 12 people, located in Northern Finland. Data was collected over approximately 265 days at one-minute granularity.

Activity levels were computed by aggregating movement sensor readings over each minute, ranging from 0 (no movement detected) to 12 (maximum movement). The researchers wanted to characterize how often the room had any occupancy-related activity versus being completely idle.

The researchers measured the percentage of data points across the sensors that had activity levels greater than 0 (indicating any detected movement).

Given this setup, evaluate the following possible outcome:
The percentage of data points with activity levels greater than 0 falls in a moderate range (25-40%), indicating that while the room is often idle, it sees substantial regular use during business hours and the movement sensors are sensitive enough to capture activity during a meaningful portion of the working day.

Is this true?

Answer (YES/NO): NO